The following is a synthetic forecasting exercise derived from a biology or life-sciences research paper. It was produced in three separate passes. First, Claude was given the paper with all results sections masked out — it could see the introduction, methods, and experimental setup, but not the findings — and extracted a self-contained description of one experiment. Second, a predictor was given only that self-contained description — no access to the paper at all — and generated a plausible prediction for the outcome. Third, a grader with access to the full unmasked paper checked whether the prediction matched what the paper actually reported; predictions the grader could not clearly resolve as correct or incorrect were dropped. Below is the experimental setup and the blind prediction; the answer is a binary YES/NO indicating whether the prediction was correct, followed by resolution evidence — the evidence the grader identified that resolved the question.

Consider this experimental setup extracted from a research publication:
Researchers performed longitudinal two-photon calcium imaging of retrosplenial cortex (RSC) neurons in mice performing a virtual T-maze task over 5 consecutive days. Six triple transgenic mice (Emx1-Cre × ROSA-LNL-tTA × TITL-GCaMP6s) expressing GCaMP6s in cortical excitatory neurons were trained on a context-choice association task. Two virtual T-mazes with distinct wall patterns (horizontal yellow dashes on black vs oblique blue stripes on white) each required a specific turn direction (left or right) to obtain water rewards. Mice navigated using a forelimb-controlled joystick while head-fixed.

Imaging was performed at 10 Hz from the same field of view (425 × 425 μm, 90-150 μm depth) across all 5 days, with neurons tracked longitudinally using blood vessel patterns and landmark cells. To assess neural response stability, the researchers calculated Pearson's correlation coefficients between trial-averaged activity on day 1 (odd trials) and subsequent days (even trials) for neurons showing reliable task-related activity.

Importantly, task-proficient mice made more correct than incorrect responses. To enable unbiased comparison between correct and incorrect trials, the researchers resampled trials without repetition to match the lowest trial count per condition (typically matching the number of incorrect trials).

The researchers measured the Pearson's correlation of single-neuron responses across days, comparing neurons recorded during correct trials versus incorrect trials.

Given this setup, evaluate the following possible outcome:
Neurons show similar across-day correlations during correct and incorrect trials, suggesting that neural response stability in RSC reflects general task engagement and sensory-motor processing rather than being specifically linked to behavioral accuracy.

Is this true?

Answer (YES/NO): NO